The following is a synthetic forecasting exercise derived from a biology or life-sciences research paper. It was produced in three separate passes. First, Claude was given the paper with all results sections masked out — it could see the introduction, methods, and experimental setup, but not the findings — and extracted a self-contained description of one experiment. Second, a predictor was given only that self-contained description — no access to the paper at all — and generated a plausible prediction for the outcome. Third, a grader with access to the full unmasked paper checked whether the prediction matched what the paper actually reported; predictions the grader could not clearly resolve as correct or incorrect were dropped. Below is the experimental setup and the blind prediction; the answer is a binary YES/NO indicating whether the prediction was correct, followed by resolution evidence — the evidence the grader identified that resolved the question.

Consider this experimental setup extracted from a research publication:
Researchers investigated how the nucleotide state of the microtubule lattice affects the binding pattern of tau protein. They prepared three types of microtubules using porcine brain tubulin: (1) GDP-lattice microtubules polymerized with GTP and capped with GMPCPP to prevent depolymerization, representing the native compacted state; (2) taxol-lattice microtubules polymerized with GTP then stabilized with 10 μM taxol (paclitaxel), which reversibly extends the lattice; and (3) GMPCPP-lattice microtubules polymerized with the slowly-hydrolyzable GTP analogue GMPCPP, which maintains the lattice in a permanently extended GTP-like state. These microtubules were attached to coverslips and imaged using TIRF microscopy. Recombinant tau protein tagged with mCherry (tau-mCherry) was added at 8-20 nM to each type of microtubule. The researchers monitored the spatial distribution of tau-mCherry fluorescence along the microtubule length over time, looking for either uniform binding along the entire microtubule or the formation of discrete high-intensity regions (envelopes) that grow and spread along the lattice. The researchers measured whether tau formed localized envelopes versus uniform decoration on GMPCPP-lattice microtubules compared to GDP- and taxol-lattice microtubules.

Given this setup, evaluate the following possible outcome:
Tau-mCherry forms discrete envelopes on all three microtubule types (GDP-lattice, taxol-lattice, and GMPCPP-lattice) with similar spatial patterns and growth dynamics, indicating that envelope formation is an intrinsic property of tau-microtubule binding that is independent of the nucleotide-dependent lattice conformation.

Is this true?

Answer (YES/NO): NO